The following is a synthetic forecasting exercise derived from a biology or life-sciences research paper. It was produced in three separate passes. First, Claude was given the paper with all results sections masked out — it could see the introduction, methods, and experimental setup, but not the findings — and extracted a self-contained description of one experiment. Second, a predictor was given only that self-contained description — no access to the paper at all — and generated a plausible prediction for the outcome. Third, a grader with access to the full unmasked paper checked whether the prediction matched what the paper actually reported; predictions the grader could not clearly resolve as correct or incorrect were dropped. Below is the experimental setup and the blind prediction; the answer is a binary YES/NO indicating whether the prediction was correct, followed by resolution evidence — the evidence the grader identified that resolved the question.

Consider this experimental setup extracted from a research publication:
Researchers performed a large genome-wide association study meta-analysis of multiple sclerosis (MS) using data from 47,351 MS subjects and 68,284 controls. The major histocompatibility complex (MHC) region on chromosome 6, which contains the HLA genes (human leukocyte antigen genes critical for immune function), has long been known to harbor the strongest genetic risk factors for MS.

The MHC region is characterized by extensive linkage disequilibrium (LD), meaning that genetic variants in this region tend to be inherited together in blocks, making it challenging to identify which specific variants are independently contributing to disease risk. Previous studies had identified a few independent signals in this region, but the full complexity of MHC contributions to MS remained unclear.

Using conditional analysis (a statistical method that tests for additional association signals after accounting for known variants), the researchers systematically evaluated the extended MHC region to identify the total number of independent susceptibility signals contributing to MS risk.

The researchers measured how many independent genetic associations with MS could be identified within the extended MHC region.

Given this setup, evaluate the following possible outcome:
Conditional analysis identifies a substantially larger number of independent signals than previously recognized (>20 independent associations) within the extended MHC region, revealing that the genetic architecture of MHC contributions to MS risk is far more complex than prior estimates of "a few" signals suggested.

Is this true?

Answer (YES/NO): YES